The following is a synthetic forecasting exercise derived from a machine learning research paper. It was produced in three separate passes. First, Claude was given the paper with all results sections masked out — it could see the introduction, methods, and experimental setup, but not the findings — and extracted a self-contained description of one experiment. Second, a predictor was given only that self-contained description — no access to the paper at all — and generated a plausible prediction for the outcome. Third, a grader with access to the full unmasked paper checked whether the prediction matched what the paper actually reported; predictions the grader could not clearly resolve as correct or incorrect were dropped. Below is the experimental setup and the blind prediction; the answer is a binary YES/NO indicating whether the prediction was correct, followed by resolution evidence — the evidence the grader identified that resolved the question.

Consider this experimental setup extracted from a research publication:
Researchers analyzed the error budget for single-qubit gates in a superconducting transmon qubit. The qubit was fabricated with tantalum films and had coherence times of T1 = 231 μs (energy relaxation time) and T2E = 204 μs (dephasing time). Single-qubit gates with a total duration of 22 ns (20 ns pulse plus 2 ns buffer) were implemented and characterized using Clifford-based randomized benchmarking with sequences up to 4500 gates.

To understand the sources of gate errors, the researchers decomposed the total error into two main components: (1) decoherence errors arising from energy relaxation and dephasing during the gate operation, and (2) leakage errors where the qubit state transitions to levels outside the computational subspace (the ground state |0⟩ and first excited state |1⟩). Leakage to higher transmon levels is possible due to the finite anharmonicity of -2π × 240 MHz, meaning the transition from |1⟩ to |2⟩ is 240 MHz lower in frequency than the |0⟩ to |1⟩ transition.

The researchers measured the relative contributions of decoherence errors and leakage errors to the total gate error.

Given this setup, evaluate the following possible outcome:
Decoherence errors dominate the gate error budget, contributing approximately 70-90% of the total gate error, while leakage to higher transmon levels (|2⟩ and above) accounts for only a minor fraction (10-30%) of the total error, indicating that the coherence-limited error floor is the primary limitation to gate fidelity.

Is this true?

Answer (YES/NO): NO